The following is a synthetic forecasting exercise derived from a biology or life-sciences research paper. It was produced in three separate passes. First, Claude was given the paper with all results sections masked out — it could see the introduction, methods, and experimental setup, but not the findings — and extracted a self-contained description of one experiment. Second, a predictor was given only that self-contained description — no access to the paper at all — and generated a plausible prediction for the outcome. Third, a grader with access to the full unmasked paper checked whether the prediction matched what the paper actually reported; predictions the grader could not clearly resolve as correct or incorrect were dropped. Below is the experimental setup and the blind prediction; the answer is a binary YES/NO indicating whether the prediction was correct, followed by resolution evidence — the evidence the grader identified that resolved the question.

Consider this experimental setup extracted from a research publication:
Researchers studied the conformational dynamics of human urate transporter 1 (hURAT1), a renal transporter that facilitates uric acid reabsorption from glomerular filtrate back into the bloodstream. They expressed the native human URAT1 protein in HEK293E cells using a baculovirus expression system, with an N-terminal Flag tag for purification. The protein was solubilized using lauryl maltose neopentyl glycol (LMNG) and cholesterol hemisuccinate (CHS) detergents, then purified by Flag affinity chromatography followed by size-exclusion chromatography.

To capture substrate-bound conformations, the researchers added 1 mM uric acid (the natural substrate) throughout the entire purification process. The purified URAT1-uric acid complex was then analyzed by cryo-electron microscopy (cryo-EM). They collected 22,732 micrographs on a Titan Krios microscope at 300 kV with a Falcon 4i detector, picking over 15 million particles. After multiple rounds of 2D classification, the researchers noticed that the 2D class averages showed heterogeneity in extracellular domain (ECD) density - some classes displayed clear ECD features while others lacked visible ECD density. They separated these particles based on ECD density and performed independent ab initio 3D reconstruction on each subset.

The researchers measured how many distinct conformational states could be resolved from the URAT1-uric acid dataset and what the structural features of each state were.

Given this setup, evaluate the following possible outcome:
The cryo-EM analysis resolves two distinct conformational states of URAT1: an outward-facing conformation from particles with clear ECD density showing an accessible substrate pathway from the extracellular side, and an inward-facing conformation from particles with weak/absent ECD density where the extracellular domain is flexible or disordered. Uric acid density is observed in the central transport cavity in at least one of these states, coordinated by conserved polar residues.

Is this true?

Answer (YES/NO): NO